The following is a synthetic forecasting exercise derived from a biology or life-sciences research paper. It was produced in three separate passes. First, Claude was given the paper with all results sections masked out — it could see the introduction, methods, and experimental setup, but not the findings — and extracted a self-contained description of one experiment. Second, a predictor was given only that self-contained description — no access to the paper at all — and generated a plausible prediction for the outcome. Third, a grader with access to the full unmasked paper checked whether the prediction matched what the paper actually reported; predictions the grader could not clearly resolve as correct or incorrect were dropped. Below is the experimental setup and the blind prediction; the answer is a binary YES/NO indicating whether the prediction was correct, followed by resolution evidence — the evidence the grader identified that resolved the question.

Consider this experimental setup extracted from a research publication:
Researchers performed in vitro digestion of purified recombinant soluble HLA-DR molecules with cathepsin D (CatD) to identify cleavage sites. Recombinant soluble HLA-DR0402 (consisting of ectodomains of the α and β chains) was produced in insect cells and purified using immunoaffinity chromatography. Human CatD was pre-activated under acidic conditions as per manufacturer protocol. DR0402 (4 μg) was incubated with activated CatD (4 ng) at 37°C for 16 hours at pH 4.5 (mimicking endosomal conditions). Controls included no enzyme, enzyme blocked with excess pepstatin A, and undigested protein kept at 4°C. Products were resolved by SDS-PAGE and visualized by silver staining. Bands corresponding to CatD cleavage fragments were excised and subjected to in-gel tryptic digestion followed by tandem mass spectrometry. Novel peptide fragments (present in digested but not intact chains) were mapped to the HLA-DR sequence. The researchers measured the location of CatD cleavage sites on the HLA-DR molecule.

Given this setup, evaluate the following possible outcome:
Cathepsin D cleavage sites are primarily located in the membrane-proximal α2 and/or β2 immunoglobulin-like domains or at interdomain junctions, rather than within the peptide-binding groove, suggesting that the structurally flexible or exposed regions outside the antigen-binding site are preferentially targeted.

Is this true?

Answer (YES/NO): NO